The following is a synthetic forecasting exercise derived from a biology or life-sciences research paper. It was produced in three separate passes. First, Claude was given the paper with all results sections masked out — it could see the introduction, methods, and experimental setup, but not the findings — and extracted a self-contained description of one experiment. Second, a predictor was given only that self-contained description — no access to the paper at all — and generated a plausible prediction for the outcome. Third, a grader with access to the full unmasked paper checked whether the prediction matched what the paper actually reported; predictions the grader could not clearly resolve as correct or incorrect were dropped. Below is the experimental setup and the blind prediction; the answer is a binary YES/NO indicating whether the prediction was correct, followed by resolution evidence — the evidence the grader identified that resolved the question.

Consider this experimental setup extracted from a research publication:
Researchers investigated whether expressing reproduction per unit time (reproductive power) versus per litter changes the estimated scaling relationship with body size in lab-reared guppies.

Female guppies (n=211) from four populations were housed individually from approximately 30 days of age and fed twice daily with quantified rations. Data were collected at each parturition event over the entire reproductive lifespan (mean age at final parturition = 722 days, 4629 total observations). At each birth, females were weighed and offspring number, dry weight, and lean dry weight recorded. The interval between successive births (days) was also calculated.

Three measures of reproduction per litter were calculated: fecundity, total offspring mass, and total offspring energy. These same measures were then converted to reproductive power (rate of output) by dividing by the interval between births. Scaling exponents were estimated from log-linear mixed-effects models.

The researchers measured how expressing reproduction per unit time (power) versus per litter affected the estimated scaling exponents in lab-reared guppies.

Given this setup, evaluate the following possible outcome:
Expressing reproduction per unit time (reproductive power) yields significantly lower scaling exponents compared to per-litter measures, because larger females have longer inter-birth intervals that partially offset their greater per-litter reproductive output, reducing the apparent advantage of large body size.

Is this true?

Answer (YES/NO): NO